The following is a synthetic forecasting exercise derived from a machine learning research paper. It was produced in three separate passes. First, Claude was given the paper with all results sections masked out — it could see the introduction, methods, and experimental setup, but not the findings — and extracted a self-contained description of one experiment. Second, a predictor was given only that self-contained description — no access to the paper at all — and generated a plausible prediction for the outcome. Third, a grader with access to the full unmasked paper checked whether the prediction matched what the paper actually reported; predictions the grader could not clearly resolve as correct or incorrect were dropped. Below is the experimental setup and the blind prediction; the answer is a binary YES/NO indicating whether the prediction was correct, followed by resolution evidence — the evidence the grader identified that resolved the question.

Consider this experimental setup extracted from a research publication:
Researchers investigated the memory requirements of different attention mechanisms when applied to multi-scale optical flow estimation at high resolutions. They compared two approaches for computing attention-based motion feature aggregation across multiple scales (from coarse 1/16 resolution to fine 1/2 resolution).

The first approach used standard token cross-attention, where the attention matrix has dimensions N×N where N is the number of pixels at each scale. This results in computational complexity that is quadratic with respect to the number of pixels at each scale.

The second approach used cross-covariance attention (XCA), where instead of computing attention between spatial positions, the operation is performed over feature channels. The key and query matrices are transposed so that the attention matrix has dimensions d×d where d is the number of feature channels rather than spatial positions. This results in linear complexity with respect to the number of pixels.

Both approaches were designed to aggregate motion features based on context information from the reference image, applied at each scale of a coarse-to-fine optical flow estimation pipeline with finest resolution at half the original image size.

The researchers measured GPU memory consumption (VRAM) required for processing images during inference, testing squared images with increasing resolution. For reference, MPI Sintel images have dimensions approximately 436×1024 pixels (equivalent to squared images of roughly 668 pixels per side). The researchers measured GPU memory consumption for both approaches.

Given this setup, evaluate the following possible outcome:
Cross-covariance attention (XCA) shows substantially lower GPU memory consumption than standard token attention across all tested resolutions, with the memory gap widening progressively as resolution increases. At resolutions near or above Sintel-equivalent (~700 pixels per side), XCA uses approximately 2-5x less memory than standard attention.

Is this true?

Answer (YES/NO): NO